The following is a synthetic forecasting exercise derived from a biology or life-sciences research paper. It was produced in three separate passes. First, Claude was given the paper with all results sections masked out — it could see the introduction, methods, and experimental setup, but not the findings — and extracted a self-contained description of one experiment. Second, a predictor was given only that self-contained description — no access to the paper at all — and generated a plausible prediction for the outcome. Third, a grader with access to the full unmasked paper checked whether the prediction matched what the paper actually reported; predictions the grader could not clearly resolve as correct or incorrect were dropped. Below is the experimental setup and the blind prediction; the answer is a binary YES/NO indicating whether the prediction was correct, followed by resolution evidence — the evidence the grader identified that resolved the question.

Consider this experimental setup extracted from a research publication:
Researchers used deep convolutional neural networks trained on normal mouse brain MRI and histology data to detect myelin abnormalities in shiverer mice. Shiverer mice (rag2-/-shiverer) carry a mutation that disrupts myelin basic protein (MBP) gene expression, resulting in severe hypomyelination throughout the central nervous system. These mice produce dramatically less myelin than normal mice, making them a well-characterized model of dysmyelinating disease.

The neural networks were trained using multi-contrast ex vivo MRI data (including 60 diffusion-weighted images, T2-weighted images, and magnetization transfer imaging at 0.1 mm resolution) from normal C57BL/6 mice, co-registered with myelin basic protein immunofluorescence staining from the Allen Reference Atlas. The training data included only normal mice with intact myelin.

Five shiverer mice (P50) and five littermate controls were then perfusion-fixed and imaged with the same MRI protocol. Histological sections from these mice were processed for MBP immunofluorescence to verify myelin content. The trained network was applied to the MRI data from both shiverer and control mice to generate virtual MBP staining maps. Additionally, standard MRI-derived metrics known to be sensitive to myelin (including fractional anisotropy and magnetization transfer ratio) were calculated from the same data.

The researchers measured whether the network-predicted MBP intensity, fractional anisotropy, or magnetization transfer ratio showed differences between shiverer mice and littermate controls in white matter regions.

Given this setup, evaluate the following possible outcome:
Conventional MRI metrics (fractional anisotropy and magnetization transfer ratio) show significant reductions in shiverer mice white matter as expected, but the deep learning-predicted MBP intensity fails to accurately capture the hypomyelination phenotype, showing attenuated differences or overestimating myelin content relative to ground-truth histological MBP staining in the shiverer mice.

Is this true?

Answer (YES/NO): NO